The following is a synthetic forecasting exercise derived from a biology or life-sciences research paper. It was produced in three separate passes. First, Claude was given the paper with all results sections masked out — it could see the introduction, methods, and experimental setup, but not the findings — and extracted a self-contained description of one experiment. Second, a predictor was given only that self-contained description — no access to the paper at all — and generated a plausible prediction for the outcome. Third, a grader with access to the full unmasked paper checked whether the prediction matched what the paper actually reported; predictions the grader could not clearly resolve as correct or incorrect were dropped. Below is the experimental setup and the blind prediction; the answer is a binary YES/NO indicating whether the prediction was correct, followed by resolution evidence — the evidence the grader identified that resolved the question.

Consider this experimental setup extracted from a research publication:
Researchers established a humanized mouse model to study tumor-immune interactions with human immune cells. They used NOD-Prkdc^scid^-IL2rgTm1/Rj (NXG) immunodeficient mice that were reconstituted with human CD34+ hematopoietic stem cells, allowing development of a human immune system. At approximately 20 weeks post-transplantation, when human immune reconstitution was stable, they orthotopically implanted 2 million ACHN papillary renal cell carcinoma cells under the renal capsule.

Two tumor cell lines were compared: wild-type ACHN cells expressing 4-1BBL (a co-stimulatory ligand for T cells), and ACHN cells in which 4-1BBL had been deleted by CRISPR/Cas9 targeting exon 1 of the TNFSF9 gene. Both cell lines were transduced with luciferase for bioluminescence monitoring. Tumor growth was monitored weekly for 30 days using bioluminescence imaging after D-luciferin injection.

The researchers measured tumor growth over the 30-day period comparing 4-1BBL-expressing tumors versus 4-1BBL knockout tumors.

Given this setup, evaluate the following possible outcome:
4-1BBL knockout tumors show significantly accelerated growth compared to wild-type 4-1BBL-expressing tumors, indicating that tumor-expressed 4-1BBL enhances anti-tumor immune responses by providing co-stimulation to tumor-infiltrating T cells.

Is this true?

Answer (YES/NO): YES